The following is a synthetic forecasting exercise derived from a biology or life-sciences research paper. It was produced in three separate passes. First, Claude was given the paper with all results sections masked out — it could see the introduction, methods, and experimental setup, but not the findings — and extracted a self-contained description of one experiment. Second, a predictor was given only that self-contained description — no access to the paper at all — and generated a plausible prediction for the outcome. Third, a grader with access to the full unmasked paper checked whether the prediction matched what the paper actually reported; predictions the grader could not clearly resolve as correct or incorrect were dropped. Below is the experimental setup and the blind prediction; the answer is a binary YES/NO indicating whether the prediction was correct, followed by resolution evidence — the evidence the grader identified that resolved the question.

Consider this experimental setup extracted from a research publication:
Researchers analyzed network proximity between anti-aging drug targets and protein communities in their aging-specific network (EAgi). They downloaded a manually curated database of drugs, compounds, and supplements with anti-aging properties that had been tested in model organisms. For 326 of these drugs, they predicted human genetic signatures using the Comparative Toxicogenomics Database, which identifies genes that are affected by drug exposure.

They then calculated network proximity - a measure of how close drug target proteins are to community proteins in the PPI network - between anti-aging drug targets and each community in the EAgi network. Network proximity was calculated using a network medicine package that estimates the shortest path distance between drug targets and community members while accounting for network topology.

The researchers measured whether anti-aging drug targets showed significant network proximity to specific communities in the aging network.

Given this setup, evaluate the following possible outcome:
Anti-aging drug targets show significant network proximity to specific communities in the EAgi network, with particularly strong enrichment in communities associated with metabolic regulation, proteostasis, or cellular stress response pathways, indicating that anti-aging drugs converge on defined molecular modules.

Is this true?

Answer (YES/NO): YES